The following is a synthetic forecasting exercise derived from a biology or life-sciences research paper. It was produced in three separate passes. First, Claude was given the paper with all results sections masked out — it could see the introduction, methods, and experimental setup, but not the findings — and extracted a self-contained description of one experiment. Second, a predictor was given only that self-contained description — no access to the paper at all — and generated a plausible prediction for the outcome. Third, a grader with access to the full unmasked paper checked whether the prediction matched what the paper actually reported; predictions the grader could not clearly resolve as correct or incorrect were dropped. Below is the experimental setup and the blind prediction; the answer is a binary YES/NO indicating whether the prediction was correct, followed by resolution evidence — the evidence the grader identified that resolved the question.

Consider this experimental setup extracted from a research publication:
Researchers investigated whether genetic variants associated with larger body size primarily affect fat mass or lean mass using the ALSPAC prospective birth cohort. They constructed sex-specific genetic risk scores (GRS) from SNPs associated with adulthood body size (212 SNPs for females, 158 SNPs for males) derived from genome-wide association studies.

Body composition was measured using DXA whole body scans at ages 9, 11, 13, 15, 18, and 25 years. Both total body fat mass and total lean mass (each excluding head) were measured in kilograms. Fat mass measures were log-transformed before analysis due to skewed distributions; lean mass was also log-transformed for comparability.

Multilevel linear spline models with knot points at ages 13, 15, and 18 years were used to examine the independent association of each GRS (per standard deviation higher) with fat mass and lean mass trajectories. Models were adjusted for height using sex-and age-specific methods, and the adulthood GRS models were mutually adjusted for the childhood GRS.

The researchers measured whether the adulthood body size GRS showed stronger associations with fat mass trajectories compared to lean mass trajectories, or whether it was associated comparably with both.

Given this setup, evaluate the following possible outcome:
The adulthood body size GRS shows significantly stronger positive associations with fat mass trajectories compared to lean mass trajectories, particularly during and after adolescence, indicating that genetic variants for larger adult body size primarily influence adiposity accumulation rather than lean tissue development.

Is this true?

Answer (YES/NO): YES